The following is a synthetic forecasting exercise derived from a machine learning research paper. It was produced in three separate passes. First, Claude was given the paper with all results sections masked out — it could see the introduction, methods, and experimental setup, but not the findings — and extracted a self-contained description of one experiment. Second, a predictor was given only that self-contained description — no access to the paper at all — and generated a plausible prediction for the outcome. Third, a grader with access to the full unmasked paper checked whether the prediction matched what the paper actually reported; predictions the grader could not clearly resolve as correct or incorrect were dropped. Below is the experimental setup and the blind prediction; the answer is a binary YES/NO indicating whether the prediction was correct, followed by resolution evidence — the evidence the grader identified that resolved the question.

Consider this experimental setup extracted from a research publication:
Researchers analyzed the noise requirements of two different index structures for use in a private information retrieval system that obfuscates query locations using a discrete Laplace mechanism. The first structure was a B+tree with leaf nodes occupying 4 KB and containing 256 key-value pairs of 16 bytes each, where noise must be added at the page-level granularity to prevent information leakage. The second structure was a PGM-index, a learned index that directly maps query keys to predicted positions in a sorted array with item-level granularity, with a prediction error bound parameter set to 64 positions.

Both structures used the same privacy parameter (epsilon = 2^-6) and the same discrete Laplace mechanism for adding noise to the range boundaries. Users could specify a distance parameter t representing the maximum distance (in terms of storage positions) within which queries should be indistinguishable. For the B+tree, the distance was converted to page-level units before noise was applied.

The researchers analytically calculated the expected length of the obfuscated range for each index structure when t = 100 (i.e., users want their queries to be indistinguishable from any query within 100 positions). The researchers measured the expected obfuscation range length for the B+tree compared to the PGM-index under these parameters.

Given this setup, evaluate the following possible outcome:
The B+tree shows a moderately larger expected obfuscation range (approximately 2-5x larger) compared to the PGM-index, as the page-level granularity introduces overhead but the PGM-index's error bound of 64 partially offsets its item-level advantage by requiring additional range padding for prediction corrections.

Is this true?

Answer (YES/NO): YES